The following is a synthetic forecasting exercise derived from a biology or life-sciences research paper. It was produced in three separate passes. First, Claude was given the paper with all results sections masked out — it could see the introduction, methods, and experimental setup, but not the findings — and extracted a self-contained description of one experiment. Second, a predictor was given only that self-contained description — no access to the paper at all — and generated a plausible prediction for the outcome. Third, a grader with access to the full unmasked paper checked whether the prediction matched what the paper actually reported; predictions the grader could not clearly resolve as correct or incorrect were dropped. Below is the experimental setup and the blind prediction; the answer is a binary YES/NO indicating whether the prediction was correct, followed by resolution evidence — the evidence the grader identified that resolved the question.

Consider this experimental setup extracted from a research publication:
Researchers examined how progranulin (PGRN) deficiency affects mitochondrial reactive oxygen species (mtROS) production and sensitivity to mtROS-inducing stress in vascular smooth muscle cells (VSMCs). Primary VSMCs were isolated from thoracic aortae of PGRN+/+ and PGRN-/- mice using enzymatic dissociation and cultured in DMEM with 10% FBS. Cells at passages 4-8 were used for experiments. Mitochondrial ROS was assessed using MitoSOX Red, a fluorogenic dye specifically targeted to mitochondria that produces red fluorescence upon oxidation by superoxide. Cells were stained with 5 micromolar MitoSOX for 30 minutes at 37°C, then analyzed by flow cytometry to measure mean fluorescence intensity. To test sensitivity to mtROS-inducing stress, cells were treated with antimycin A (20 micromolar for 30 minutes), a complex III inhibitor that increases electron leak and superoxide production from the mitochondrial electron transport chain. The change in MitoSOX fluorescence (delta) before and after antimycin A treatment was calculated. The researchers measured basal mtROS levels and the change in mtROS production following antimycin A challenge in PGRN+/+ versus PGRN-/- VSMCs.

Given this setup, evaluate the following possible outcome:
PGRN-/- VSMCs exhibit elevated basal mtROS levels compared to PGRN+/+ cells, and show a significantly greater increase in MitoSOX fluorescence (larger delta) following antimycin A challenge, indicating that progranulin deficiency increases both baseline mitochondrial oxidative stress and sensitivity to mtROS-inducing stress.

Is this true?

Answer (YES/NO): YES